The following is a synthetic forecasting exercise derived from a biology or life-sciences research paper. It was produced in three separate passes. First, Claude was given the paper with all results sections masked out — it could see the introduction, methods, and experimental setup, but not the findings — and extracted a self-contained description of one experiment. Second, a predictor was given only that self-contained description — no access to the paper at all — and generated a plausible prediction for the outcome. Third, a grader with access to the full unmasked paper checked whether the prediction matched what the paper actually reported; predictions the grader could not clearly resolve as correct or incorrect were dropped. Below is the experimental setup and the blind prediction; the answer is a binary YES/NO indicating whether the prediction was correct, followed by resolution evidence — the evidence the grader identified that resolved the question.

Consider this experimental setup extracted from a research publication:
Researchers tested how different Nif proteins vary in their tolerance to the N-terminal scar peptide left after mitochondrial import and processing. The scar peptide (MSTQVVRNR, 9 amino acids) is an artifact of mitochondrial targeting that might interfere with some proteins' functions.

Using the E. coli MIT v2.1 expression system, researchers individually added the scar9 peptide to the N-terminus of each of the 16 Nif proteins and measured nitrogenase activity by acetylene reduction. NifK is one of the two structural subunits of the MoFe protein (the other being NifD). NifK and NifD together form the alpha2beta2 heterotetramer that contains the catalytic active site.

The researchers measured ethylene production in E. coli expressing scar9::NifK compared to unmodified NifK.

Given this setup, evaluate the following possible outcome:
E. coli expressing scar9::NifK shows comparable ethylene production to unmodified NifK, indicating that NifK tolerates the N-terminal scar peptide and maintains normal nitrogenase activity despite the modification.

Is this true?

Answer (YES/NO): YES